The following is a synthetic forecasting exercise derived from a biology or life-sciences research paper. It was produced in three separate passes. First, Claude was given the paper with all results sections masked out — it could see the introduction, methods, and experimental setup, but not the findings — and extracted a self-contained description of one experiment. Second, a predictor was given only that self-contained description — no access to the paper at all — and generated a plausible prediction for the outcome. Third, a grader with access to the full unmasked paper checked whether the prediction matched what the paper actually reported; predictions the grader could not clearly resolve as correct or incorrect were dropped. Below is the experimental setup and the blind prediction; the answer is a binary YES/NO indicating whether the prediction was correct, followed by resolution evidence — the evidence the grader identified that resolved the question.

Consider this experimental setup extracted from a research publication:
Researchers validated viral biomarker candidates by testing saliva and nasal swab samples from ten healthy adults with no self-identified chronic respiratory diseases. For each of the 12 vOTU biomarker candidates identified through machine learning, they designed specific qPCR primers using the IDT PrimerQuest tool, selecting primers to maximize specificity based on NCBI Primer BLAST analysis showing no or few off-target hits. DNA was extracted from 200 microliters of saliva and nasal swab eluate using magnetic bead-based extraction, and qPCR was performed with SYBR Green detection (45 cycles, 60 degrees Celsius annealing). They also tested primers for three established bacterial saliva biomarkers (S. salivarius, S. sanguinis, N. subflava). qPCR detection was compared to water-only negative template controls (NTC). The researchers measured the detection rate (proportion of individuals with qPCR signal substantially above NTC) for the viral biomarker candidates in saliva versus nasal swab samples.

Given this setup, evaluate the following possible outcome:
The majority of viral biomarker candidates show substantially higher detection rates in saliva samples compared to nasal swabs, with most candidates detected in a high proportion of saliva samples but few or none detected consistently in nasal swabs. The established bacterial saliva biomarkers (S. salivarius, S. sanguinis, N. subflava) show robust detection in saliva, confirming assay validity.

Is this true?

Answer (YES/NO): NO